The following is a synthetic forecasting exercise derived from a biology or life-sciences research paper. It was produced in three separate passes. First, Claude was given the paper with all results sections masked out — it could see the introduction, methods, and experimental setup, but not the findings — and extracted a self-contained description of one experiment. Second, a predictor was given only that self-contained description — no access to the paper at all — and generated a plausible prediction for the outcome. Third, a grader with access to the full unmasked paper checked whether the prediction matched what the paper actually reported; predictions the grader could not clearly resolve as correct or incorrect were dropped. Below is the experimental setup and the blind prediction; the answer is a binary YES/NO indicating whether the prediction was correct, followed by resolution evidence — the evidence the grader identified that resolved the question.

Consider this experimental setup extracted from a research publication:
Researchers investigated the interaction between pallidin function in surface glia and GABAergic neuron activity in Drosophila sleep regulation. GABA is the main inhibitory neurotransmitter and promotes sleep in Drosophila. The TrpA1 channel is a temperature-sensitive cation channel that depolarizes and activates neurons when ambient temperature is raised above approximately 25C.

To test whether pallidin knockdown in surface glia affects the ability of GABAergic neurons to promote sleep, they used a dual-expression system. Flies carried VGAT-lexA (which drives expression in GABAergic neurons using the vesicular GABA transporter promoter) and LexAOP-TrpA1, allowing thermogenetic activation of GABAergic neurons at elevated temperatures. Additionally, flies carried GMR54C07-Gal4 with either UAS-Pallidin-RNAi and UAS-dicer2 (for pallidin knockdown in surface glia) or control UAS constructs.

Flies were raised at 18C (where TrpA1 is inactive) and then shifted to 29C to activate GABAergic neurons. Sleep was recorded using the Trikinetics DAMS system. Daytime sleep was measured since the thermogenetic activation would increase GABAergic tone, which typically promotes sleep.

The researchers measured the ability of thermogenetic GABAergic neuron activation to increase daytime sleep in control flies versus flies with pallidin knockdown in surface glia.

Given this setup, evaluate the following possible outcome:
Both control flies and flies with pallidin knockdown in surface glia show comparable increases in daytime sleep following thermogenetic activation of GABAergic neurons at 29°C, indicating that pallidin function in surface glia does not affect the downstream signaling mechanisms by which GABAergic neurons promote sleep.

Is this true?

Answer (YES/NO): NO